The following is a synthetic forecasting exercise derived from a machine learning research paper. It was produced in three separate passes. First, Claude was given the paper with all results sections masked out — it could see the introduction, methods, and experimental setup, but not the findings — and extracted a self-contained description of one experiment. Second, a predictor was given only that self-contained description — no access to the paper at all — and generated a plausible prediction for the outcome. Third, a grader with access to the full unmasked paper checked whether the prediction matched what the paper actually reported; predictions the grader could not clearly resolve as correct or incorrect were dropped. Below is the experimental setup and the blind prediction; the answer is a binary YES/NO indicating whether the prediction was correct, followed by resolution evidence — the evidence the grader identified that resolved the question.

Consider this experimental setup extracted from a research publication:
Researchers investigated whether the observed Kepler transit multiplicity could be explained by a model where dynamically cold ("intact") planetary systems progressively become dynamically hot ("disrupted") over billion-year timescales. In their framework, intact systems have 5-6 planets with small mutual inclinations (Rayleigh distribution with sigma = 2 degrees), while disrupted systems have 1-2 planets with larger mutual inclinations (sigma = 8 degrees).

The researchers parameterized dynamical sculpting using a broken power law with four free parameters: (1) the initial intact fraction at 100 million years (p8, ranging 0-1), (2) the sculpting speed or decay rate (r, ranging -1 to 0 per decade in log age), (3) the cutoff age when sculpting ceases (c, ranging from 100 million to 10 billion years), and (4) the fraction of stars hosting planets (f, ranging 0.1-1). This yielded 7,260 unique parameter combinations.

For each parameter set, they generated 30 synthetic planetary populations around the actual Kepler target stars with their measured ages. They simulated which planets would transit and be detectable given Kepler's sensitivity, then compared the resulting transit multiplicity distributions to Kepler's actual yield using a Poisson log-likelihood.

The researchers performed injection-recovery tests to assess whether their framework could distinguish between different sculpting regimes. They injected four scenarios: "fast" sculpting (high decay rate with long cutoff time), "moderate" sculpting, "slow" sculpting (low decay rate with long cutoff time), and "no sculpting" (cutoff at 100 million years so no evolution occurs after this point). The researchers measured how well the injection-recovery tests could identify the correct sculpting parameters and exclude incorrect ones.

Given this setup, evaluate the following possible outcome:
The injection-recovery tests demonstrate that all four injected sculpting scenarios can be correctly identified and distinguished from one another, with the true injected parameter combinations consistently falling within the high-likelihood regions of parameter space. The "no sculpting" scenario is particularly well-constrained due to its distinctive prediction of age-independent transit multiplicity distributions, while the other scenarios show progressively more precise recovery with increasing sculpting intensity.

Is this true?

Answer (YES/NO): NO